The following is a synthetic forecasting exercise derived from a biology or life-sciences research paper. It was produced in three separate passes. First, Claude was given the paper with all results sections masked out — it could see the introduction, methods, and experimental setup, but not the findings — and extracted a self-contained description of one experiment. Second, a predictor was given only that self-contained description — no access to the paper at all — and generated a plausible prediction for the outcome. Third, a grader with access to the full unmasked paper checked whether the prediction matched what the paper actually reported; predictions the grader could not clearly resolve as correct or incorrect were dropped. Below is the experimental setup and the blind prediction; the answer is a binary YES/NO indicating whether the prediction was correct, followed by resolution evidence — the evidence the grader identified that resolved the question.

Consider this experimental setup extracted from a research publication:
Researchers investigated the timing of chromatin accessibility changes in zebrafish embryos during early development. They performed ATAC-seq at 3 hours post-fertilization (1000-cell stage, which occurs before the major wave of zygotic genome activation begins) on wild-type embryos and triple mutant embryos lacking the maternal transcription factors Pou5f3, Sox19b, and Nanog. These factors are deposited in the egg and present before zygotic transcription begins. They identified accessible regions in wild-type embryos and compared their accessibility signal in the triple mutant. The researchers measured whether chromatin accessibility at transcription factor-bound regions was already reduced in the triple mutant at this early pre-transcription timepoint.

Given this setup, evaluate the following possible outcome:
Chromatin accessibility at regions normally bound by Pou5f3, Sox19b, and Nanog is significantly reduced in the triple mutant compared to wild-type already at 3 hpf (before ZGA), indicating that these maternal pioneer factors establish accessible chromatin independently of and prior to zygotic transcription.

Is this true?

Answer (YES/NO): YES